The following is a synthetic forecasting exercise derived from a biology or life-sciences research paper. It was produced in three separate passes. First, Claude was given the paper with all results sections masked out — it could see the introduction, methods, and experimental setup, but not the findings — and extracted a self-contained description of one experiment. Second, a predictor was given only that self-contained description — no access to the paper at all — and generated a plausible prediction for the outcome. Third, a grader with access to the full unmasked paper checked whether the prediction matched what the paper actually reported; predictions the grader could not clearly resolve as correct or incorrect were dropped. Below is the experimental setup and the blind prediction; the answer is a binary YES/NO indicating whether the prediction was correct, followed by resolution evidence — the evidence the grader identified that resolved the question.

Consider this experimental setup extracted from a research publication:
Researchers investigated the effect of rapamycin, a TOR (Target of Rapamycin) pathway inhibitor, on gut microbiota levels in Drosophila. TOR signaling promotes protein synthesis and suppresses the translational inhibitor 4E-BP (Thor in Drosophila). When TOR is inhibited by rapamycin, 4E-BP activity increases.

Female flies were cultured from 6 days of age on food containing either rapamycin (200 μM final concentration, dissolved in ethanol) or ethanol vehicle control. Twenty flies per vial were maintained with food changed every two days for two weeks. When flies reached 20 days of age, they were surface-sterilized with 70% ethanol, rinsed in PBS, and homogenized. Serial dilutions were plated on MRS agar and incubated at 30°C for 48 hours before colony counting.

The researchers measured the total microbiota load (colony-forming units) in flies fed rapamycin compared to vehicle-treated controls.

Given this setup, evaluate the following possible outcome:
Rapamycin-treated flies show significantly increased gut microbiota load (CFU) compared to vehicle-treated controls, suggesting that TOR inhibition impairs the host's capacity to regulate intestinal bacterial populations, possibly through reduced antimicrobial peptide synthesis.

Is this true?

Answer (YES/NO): NO